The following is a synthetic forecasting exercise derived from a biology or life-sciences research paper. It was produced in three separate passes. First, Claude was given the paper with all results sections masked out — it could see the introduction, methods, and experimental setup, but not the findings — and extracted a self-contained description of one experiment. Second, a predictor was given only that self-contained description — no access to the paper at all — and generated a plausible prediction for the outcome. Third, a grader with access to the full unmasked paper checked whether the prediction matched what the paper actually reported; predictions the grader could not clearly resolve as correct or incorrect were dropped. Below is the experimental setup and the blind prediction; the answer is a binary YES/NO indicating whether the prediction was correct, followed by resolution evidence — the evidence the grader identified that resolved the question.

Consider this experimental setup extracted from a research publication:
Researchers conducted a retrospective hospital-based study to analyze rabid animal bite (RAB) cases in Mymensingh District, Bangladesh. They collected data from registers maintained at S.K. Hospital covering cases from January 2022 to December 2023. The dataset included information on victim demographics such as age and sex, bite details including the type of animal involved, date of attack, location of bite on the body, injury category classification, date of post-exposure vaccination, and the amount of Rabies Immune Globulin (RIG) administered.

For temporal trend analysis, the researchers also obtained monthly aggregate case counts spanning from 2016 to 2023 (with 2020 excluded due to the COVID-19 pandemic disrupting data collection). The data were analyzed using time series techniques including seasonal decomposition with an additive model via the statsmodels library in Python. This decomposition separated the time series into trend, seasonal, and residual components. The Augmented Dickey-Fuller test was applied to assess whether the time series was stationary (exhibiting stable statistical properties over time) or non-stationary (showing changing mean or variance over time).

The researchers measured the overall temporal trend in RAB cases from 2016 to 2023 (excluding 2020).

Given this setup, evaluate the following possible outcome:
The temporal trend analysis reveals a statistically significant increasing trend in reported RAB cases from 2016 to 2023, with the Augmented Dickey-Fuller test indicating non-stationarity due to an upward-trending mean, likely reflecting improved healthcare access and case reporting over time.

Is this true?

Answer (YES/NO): NO